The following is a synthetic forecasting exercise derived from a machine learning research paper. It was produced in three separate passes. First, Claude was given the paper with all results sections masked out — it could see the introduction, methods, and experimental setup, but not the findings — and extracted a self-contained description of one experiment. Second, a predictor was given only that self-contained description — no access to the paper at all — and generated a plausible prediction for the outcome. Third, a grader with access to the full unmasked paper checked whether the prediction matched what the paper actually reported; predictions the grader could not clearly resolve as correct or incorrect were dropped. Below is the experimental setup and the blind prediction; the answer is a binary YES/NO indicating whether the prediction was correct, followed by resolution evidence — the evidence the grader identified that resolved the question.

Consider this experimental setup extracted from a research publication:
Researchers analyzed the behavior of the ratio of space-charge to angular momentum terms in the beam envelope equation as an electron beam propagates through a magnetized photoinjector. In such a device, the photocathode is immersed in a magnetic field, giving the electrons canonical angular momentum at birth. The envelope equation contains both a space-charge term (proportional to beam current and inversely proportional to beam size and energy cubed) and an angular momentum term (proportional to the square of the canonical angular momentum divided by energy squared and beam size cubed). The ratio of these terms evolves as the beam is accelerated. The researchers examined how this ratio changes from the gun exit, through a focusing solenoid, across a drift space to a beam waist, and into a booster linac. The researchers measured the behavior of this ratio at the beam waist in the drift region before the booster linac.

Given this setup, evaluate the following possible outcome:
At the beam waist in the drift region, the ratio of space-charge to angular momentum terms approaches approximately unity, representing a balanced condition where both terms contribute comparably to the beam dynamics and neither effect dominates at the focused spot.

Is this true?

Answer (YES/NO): YES